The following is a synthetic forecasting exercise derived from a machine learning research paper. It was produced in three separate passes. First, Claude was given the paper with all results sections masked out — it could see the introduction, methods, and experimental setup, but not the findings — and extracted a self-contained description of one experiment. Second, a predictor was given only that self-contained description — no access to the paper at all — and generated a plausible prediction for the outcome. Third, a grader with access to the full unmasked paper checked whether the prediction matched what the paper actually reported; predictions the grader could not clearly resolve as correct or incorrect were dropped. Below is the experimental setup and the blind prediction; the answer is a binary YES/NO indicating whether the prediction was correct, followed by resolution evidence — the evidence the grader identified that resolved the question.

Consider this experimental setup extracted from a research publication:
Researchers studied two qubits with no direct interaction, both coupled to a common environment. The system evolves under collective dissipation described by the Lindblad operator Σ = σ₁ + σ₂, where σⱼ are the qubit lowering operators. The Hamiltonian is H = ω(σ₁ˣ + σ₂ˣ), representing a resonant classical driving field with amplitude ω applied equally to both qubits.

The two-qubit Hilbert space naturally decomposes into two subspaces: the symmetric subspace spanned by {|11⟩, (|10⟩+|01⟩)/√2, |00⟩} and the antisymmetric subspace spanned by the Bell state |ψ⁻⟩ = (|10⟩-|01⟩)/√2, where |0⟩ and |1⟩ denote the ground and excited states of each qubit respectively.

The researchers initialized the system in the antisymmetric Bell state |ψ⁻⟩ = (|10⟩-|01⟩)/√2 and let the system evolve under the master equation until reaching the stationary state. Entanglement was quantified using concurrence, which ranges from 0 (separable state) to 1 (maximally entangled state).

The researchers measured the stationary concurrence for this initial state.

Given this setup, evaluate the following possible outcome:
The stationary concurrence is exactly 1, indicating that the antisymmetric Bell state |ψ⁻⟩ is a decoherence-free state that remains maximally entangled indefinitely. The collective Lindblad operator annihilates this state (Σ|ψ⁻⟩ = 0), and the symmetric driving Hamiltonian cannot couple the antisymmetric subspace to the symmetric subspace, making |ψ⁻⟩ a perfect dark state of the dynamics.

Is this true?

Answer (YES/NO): YES